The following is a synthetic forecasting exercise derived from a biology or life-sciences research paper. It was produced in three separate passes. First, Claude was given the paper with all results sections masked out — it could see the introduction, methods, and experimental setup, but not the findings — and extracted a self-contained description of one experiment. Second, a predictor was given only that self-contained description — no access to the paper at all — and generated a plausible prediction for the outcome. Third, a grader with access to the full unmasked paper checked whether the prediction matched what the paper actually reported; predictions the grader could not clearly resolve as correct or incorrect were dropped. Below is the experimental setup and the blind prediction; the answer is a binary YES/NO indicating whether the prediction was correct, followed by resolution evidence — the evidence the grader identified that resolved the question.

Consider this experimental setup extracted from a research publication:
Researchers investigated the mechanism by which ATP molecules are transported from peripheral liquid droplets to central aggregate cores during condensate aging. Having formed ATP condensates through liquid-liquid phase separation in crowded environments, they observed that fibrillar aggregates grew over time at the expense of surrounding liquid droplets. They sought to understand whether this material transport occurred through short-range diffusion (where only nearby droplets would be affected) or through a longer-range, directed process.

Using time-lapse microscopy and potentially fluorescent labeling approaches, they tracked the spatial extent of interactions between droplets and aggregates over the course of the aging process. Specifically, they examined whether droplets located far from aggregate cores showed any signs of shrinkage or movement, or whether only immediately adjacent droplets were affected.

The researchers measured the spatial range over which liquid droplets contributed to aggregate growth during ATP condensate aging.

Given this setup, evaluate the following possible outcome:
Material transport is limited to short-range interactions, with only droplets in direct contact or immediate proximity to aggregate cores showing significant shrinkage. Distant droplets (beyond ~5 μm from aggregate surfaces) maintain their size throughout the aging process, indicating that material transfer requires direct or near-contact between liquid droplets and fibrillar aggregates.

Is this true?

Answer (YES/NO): NO